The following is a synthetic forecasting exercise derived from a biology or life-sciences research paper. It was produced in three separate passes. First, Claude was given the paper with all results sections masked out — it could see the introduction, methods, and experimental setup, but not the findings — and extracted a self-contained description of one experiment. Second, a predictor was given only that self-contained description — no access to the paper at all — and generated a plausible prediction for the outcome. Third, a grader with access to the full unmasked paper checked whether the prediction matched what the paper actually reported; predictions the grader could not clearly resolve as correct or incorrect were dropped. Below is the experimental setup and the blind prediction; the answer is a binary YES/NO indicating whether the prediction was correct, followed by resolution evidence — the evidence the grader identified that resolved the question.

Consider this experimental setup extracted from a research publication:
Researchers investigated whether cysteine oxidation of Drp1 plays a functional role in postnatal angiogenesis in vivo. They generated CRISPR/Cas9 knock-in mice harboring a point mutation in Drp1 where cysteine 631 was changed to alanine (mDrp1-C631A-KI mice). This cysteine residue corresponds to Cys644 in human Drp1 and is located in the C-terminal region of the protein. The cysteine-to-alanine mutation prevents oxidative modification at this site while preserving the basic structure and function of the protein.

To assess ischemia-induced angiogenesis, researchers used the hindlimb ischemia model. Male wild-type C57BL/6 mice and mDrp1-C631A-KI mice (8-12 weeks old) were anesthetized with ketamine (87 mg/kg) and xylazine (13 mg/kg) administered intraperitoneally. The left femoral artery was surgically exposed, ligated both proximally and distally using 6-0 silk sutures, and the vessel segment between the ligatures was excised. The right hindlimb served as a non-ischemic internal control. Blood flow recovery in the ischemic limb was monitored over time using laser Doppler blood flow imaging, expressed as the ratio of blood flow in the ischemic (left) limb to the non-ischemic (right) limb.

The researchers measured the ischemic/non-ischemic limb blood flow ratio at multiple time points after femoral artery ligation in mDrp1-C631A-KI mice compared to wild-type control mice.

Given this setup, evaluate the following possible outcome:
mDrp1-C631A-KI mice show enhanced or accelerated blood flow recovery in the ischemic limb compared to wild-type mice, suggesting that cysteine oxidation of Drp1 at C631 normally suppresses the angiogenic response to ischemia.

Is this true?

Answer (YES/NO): NO